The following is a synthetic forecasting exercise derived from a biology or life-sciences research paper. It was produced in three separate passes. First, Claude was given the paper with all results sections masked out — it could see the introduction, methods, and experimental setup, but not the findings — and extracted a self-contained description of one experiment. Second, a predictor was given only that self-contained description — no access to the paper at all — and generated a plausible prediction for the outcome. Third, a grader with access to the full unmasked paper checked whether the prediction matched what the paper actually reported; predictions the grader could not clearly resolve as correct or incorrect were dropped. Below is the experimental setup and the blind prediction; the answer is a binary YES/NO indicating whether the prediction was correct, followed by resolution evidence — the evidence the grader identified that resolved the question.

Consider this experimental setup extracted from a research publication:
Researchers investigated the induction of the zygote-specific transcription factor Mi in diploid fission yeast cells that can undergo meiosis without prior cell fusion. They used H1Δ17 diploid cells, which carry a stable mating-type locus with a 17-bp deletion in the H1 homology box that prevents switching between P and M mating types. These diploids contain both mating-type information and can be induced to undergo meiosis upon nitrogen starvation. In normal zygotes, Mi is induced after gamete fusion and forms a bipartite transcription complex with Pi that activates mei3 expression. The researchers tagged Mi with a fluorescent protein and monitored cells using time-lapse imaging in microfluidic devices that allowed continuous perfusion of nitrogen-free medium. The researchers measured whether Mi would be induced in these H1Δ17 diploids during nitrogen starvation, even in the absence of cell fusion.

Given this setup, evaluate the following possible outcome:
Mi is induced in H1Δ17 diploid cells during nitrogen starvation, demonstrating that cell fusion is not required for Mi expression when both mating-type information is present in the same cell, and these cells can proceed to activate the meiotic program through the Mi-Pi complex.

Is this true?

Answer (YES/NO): YES